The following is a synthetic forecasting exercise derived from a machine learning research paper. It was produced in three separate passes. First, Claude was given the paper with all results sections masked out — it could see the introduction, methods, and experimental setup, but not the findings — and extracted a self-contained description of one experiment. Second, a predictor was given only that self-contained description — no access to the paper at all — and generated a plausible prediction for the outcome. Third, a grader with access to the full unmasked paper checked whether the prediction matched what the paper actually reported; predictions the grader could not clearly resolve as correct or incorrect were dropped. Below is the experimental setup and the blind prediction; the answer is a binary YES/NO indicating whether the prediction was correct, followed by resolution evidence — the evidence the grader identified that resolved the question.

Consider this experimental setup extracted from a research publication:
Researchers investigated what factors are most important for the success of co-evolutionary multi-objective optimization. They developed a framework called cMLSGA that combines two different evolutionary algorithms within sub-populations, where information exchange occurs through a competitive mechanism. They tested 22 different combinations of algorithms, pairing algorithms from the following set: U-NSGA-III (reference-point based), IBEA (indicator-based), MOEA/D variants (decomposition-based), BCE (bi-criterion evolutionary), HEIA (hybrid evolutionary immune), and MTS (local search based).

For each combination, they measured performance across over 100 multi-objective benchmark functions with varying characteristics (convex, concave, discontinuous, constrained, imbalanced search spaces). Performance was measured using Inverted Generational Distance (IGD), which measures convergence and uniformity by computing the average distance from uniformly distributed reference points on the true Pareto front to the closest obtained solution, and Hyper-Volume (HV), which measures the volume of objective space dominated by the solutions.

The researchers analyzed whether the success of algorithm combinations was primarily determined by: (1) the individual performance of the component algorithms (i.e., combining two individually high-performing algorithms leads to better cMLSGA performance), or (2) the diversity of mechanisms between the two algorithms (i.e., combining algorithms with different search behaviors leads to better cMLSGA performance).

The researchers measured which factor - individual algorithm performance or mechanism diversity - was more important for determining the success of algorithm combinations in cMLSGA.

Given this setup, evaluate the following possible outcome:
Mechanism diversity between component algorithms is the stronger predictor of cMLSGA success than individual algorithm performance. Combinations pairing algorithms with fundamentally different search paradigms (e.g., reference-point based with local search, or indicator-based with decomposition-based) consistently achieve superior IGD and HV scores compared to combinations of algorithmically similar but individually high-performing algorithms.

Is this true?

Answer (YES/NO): YES